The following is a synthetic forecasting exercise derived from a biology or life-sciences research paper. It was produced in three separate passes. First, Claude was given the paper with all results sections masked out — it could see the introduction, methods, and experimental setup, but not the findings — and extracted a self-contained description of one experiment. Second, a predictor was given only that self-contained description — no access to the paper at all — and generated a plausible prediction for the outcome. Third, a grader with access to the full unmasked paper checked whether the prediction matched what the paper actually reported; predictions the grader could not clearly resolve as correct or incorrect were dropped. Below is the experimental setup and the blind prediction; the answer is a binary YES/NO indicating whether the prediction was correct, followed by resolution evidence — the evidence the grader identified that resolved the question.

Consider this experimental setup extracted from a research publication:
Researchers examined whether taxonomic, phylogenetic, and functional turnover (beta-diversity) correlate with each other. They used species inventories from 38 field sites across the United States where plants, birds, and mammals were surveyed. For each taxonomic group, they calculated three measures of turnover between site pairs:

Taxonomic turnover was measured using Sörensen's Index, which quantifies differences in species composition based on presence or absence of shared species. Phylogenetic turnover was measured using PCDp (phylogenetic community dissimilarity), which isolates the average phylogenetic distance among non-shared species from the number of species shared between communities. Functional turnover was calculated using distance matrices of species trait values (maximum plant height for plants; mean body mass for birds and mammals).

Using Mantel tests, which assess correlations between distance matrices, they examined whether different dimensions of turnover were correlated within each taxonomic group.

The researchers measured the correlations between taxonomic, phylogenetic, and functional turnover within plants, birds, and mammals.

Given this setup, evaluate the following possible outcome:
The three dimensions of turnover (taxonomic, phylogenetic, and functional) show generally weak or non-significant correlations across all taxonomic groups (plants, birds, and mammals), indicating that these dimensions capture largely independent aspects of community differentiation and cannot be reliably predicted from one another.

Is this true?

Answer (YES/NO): NO